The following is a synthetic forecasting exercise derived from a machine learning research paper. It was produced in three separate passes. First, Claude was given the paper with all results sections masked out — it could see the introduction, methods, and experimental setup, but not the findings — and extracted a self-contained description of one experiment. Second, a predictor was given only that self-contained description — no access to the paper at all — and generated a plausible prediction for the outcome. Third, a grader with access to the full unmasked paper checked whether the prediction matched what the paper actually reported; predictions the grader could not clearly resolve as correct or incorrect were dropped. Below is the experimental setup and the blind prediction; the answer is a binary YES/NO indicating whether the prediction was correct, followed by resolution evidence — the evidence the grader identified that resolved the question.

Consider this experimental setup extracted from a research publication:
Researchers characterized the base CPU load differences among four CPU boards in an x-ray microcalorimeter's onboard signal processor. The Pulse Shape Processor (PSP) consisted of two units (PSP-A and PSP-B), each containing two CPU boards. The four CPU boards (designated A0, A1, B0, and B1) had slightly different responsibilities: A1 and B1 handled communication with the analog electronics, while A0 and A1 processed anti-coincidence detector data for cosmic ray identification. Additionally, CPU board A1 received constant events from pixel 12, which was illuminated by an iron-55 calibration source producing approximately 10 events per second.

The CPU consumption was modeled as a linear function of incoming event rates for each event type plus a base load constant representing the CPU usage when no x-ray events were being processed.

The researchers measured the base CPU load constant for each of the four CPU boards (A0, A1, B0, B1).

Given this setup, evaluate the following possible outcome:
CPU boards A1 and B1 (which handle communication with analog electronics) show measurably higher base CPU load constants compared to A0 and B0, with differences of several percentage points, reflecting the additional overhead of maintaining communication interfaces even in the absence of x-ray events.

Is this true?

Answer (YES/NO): NO